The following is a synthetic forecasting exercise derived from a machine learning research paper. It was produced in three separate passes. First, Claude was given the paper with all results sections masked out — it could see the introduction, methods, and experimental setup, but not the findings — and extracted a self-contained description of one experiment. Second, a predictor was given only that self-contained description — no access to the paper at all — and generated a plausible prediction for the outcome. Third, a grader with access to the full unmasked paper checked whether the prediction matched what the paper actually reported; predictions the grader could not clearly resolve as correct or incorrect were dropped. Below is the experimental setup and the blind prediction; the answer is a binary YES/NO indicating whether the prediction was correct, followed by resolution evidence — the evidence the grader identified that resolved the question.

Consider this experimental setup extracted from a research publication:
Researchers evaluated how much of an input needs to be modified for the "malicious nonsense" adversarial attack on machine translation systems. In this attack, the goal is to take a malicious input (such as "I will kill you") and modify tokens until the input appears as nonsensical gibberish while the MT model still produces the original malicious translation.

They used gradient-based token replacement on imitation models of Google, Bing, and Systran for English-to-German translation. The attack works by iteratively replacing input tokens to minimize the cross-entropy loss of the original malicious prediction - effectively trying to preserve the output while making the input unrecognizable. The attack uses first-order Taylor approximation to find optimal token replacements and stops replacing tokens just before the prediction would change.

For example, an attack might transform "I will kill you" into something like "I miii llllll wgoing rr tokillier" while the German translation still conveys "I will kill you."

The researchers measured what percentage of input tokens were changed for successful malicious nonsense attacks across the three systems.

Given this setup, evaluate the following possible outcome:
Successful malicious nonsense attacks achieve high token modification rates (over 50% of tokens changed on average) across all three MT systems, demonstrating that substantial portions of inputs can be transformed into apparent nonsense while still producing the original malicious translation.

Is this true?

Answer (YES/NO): NO